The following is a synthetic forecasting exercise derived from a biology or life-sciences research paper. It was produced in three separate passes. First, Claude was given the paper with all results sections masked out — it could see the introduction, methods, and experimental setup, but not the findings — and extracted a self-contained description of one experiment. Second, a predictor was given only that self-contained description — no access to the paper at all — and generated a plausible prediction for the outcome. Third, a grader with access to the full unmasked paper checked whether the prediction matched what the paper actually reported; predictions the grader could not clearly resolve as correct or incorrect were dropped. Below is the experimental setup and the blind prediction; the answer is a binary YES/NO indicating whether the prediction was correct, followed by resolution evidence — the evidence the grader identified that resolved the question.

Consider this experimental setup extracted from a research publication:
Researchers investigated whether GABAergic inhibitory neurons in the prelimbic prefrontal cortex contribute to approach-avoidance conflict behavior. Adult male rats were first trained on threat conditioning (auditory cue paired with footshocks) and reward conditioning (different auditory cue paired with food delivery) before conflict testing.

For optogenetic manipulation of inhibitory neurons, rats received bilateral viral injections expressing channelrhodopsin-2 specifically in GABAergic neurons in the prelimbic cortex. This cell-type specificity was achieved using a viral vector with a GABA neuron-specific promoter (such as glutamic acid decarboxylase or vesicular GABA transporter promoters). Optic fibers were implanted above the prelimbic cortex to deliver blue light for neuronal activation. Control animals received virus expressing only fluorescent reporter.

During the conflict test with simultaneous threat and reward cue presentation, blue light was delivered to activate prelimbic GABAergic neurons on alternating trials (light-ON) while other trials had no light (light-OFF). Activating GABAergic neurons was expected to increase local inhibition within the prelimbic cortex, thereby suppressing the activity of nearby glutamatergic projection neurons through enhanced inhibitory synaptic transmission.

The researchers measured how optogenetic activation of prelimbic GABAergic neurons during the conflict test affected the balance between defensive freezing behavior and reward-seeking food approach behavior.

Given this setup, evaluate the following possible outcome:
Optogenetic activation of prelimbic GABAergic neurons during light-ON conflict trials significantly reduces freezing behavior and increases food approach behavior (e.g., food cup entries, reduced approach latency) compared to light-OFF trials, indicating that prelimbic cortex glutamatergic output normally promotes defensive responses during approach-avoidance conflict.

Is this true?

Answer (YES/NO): NO